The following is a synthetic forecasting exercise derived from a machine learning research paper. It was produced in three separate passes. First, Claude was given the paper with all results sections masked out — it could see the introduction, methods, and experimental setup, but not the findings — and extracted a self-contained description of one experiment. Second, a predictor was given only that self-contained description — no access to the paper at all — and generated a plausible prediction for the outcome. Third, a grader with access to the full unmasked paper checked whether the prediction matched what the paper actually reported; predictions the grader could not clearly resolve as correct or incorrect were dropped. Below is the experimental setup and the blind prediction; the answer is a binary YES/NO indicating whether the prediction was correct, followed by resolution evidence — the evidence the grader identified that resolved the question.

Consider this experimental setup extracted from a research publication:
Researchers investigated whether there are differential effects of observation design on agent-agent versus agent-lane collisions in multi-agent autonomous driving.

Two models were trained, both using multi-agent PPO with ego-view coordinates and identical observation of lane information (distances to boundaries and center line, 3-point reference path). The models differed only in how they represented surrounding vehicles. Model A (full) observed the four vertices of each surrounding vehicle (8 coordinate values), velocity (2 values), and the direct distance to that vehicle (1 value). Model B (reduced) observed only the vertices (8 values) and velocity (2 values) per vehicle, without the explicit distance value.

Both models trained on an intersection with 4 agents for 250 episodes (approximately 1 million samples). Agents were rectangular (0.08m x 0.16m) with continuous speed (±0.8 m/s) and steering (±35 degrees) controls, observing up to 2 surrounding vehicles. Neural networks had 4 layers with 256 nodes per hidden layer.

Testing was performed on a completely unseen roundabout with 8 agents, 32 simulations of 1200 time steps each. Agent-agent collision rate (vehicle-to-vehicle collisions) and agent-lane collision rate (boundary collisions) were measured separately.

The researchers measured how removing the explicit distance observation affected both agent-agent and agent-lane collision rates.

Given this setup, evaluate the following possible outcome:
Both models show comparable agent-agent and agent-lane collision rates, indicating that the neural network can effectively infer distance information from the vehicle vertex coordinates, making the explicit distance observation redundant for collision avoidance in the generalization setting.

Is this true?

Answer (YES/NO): NO